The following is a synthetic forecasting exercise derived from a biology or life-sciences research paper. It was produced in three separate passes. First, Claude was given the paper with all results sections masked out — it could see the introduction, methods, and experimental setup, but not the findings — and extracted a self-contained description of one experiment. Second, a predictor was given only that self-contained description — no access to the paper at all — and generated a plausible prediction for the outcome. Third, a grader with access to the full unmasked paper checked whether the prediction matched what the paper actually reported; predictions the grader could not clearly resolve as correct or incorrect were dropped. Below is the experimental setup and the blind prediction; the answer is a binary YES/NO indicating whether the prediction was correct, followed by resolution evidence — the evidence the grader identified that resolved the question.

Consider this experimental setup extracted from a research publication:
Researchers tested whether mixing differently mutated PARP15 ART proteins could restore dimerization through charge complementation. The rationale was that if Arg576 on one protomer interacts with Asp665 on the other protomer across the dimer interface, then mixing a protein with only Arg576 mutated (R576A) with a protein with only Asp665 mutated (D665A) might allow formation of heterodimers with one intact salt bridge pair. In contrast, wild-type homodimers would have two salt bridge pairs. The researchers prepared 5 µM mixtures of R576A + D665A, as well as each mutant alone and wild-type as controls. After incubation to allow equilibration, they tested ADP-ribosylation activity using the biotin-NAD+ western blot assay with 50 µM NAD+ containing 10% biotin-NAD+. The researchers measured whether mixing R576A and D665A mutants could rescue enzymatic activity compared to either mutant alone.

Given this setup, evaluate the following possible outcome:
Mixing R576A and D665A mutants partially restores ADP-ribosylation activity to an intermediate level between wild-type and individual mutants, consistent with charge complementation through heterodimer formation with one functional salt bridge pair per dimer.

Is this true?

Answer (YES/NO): NO